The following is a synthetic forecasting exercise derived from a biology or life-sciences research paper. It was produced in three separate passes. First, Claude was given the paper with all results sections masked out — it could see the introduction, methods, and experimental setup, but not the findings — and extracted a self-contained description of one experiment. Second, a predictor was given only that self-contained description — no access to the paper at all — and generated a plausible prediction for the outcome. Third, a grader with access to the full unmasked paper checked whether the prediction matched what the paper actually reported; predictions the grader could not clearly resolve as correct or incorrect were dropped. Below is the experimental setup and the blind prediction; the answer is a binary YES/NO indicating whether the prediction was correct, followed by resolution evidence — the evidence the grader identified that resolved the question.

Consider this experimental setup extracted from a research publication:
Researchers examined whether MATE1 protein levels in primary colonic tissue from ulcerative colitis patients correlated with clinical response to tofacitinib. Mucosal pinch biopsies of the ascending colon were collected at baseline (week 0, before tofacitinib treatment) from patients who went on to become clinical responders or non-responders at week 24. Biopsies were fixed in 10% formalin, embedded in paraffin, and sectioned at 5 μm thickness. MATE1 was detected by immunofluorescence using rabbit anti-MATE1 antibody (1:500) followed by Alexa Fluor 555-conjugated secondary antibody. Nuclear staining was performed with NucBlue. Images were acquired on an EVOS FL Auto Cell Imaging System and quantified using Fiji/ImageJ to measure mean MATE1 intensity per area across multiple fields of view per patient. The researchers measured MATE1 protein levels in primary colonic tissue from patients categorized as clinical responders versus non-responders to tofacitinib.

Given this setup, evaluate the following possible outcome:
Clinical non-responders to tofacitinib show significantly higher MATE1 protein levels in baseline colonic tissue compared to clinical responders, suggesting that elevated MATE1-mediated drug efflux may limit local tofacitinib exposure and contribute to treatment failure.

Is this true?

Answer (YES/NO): NO